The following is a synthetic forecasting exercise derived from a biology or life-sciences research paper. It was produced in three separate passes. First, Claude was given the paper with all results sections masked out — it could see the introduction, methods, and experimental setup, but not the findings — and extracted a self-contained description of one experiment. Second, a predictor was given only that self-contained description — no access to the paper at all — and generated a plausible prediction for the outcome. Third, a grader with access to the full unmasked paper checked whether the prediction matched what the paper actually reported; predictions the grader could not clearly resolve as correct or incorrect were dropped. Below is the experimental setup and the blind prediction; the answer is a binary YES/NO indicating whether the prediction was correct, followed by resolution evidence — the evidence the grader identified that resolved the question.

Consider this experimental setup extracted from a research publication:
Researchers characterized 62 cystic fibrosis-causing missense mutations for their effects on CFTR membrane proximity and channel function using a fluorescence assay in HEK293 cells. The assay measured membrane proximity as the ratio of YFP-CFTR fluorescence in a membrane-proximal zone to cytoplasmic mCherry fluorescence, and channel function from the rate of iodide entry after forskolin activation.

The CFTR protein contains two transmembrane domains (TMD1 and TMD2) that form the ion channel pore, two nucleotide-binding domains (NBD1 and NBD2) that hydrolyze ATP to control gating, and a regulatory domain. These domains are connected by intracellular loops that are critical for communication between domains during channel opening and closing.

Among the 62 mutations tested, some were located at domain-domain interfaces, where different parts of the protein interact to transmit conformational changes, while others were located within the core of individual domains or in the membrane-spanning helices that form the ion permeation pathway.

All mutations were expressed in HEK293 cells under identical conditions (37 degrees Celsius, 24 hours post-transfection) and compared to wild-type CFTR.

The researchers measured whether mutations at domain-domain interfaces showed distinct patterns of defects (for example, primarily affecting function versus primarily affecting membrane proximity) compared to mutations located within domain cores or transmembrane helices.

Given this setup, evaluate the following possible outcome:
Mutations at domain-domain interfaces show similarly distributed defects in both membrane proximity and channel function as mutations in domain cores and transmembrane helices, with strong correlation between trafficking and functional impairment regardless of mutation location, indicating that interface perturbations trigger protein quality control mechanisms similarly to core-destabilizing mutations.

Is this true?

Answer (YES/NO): NO